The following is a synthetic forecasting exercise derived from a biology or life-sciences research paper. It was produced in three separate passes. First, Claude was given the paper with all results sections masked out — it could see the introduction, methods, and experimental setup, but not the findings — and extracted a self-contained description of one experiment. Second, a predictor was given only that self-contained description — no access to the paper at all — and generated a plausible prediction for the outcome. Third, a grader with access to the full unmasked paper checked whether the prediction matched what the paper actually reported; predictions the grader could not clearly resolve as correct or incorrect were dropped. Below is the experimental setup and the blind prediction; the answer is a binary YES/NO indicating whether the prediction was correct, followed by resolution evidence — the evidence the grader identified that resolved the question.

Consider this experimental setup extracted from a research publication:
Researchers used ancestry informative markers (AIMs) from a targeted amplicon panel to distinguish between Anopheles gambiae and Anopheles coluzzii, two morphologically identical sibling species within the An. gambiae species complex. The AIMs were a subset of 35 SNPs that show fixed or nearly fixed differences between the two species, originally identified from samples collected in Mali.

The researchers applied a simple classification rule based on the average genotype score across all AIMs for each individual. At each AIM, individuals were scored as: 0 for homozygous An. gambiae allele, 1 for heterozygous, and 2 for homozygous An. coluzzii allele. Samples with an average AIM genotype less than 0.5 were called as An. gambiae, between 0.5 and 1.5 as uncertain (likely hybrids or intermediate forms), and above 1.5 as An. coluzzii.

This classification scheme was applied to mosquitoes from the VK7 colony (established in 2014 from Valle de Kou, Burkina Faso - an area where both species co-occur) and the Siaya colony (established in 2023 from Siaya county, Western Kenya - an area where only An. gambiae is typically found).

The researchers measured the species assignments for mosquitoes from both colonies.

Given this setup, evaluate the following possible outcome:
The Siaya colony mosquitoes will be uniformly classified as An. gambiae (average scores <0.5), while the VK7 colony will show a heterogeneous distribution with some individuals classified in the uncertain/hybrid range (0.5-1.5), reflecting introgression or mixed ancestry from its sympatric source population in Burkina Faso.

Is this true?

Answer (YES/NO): NO